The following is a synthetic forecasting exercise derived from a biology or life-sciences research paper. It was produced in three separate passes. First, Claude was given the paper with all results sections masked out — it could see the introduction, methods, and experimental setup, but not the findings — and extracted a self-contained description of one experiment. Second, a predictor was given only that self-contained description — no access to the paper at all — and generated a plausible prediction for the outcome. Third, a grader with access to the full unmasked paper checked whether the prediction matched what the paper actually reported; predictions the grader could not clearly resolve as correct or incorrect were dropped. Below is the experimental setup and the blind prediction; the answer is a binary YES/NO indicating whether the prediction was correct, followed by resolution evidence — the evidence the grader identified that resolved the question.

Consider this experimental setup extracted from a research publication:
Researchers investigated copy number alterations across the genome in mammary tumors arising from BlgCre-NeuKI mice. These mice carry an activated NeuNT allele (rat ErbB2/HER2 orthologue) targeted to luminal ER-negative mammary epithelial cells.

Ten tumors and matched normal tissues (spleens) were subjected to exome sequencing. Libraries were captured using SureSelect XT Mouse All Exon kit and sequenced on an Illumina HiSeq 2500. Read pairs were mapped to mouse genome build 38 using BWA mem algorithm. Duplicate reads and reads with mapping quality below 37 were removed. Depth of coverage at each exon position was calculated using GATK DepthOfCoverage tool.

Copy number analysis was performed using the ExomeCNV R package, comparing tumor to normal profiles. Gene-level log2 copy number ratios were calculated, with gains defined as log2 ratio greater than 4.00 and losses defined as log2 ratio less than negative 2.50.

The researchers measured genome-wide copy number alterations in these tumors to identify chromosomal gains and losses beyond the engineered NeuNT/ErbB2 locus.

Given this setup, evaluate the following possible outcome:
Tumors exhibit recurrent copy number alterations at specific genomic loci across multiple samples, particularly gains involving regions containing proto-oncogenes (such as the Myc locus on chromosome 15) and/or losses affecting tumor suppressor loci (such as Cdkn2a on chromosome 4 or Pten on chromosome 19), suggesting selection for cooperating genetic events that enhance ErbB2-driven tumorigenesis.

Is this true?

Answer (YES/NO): NO